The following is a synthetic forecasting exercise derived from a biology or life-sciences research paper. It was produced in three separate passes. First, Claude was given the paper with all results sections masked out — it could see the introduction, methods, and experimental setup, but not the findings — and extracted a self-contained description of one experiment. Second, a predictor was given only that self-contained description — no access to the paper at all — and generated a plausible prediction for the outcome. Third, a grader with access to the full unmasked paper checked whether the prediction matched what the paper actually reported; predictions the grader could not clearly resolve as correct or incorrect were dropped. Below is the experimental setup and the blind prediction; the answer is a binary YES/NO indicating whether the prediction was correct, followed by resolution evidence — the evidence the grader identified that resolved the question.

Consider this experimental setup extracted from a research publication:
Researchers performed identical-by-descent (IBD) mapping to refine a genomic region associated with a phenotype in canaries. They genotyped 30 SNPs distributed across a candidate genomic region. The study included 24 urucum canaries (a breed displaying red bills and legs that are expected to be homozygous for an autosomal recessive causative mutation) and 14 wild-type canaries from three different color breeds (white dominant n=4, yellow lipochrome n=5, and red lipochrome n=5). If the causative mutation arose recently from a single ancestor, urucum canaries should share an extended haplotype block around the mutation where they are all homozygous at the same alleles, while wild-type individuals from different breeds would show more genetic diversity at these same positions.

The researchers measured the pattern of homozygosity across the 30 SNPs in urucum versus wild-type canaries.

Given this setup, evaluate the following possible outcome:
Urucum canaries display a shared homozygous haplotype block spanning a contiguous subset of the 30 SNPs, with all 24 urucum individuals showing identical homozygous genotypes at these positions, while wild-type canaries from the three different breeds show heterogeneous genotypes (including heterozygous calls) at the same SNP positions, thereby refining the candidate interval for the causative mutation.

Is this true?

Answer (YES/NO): YES